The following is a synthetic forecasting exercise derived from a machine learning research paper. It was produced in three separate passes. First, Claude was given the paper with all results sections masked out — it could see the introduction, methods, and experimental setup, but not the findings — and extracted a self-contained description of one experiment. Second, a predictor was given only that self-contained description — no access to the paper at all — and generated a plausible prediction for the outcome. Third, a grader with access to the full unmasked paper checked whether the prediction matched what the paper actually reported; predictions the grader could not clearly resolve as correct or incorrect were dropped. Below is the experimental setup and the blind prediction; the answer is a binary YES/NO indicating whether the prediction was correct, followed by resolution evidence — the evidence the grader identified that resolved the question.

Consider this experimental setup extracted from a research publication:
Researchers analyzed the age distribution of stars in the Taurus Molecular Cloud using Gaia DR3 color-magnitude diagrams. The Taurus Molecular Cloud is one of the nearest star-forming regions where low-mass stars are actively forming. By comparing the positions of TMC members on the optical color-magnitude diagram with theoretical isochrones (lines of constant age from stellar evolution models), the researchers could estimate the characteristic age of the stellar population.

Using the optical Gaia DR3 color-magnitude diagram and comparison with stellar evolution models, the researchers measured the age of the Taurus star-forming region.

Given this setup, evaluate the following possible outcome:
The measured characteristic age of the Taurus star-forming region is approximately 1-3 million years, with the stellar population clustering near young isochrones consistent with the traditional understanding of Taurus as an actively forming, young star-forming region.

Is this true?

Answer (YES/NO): YES